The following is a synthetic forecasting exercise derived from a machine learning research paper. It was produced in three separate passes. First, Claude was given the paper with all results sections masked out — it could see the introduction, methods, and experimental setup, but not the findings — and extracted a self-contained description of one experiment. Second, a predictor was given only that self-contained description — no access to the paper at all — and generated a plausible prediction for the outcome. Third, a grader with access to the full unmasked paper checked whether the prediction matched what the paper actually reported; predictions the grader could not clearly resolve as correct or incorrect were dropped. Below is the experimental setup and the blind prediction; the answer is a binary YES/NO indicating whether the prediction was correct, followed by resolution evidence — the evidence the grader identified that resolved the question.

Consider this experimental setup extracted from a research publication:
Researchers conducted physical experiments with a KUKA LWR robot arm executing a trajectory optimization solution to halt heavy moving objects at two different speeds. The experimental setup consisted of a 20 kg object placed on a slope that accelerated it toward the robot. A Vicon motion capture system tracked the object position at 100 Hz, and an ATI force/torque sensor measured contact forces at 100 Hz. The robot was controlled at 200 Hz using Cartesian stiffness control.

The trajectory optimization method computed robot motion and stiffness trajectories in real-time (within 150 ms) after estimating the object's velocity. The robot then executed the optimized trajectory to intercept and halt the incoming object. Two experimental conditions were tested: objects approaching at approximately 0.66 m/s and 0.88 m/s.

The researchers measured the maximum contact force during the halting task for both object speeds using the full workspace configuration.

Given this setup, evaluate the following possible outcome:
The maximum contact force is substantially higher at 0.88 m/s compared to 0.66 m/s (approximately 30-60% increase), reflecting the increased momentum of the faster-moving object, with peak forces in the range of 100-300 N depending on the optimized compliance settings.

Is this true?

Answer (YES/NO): NO